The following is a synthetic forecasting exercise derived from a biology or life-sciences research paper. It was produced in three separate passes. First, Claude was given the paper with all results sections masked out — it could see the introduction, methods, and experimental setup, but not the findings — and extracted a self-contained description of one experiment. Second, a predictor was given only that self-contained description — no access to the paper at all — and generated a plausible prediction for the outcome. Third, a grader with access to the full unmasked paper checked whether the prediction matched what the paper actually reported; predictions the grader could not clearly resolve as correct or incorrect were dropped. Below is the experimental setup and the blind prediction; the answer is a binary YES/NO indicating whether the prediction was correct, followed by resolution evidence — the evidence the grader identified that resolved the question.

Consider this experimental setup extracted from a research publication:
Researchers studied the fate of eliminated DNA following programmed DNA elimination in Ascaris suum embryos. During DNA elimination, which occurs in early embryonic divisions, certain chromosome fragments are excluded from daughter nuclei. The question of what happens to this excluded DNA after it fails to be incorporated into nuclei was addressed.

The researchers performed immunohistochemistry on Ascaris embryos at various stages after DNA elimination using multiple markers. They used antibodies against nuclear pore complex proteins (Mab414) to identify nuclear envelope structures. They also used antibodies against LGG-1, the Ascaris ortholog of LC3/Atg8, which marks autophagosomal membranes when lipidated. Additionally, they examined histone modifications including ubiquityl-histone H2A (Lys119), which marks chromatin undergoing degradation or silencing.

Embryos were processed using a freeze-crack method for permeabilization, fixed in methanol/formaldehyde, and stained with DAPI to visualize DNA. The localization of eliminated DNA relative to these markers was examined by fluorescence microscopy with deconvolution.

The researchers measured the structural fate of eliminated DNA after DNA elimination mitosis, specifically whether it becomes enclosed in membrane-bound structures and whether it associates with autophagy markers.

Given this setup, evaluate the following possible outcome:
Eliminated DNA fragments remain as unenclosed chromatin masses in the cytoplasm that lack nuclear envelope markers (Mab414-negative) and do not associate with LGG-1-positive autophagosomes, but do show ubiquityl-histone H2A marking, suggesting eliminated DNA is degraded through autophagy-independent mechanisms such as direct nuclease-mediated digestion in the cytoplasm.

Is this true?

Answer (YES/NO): NO